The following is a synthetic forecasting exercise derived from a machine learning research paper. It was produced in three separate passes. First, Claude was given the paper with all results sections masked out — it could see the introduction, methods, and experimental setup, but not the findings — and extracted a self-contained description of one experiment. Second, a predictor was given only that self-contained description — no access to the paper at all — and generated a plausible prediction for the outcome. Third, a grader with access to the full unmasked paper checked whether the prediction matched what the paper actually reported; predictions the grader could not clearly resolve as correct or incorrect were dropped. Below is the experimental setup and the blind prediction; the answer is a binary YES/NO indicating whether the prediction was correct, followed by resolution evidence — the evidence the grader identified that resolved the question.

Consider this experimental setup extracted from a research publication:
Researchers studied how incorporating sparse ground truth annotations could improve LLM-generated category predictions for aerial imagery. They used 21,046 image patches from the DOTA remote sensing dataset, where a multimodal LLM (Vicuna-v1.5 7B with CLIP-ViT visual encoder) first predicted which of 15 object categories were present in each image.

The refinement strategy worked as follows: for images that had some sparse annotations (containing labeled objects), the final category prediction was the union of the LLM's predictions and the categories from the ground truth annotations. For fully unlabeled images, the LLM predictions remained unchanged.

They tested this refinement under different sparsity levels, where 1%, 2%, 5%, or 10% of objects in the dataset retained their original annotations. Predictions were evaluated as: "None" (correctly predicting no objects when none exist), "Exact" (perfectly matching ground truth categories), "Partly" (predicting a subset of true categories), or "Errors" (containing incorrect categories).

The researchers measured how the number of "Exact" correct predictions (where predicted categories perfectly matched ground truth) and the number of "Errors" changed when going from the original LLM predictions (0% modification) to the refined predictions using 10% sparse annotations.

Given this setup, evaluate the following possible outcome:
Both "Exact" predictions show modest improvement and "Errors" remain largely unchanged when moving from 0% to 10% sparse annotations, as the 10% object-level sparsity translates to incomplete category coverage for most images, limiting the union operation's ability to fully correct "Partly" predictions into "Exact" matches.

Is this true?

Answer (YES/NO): NO